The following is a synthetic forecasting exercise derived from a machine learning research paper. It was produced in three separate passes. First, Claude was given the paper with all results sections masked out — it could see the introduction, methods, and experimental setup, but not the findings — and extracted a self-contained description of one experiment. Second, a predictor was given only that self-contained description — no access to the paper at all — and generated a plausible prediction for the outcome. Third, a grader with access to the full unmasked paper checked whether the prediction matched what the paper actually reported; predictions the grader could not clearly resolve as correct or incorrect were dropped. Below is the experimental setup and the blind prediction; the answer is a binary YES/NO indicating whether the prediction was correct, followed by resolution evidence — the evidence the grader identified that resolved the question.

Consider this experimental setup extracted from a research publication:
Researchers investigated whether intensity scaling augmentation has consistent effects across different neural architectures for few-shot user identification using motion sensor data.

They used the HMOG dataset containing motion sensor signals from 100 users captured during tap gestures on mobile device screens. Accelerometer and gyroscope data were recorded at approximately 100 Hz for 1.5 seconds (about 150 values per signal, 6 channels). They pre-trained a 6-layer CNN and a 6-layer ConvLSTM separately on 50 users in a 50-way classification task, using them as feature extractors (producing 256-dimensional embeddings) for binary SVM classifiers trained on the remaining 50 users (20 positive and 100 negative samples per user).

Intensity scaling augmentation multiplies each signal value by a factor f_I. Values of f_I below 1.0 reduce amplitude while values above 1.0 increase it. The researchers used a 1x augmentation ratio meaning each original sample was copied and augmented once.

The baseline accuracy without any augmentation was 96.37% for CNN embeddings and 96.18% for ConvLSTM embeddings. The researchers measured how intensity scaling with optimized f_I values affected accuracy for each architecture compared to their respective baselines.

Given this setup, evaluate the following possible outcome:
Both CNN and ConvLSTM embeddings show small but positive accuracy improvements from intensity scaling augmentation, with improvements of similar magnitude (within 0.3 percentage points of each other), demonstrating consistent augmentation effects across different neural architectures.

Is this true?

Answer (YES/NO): NO